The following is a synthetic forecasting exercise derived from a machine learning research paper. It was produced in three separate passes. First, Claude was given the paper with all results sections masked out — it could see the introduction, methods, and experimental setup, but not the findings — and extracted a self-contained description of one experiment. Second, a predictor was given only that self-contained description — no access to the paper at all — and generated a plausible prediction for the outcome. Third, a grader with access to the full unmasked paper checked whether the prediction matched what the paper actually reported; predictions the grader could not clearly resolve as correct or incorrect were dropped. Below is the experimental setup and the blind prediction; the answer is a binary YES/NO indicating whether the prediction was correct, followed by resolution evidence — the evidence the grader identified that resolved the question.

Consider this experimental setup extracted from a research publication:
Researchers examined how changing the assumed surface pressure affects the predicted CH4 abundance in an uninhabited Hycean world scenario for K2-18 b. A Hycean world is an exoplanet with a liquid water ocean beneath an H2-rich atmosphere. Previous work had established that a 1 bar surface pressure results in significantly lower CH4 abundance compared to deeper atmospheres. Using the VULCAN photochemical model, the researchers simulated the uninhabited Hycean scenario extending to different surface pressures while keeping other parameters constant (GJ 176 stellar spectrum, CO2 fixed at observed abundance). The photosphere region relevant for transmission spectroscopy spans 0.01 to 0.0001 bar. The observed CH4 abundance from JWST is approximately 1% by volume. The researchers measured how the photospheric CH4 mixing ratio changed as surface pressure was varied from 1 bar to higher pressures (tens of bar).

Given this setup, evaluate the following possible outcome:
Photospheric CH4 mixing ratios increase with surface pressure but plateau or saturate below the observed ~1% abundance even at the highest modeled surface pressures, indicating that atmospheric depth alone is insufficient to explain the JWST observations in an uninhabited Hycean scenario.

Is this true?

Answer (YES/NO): NO